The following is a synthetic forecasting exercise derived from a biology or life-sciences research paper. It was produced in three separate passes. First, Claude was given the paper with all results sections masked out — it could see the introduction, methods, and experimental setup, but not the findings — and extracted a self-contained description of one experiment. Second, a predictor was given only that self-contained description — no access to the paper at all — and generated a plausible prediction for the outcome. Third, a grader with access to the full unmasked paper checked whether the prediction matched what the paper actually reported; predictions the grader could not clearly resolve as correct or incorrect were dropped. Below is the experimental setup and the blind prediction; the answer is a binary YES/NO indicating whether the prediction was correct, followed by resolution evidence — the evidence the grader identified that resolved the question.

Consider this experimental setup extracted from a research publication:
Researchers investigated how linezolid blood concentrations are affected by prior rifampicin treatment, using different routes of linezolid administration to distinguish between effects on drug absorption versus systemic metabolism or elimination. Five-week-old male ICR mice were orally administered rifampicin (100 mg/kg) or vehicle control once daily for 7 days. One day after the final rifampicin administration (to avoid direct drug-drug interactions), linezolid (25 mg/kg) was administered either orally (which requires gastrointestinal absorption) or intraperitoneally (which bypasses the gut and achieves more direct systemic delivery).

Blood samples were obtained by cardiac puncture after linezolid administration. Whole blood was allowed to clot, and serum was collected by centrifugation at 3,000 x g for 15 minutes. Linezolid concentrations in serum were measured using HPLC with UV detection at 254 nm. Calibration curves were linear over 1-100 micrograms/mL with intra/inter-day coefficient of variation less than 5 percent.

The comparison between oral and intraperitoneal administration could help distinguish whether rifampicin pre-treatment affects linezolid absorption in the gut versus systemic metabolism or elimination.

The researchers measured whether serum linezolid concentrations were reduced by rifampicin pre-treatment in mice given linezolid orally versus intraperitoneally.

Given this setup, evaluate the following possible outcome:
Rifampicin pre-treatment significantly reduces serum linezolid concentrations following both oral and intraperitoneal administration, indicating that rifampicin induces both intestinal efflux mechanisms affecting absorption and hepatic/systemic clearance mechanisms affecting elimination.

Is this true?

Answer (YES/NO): YES